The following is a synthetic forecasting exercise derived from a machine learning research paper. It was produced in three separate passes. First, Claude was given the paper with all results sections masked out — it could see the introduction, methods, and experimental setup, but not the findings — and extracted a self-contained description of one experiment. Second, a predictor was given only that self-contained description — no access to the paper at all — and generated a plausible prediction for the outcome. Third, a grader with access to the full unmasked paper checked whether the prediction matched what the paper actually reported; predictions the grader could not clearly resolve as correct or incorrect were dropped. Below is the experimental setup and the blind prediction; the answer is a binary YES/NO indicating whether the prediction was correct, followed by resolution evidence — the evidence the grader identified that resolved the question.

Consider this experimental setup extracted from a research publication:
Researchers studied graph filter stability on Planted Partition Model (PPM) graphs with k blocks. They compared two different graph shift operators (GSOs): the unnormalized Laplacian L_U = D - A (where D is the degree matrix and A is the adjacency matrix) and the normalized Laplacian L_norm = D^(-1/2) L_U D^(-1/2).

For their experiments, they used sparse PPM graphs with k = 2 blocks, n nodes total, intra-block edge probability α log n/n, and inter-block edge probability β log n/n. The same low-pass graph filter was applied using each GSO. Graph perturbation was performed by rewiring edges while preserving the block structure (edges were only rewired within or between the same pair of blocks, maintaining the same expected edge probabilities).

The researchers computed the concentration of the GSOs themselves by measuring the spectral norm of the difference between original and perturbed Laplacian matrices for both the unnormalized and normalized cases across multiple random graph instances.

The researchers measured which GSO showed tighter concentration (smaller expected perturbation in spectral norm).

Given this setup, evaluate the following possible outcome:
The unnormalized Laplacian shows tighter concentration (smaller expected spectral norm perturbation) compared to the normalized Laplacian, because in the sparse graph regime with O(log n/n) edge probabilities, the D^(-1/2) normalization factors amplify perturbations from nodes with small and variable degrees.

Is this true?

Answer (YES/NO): NO